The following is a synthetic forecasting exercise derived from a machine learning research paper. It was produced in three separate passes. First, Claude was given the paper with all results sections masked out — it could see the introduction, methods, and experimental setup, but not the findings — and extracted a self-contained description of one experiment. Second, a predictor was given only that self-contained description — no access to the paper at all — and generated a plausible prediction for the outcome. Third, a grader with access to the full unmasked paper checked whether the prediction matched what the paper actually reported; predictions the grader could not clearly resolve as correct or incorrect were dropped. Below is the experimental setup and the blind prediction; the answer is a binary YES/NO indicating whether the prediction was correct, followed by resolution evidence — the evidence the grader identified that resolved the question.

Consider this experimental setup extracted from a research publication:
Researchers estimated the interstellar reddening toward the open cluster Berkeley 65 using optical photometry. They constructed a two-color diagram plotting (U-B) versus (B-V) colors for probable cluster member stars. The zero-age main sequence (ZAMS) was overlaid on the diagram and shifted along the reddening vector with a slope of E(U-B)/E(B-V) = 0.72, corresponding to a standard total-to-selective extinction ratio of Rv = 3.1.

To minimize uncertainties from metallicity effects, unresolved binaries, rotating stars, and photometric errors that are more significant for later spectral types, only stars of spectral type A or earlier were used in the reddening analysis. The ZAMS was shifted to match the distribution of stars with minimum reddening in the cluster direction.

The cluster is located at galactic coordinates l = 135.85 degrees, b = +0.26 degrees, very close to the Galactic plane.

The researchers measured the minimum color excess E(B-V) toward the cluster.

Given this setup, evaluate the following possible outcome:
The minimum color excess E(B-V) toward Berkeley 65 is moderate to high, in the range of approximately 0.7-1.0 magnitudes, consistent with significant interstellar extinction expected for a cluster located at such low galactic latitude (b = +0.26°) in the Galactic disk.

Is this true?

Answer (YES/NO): YES